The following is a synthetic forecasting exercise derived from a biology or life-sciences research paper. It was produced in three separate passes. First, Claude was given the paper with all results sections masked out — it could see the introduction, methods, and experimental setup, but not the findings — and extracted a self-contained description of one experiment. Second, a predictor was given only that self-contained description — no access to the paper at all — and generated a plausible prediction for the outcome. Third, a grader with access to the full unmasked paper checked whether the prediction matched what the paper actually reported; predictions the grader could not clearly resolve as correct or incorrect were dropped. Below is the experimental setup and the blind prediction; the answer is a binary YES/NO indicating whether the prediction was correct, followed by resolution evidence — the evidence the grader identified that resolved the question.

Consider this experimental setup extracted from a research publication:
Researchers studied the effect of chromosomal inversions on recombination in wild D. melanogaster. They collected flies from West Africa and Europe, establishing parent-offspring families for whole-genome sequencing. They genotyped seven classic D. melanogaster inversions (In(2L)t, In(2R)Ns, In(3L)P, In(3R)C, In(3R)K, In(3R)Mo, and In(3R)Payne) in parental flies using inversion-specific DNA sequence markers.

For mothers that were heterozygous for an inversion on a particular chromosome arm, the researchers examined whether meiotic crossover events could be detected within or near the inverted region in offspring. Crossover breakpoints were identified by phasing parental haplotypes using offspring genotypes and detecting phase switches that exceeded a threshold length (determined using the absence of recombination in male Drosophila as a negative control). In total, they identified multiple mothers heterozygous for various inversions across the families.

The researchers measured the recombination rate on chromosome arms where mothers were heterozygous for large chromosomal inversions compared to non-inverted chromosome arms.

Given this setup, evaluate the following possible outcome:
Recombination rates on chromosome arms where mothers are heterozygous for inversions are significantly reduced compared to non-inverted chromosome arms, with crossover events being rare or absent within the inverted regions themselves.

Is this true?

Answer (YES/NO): YES